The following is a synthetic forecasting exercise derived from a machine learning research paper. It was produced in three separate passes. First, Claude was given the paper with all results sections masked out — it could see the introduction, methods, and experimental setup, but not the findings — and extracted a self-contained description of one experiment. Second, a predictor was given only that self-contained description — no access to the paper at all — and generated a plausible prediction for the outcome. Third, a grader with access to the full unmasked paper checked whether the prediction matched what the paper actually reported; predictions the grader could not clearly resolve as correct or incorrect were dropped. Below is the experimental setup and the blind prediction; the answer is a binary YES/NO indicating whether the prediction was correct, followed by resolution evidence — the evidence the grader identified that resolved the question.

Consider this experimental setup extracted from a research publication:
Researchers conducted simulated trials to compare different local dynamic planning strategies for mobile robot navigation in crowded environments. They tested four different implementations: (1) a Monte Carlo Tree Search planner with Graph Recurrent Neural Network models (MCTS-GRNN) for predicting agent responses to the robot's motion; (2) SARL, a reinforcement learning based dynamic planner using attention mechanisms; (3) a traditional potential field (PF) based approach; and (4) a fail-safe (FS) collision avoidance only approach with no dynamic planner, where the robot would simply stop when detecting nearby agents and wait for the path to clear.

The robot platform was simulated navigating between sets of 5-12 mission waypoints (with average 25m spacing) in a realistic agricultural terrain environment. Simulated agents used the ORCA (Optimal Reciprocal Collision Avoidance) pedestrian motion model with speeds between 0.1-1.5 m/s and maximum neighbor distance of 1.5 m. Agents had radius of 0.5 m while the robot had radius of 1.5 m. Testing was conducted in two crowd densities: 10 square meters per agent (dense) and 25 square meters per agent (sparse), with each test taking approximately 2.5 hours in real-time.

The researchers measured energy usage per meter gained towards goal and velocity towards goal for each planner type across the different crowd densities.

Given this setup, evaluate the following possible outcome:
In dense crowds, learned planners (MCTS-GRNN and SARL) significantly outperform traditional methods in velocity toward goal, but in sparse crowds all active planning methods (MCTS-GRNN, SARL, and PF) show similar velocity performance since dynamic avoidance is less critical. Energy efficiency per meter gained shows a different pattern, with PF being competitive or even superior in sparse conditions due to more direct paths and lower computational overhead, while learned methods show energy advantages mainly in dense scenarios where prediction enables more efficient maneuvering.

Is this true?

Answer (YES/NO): NO